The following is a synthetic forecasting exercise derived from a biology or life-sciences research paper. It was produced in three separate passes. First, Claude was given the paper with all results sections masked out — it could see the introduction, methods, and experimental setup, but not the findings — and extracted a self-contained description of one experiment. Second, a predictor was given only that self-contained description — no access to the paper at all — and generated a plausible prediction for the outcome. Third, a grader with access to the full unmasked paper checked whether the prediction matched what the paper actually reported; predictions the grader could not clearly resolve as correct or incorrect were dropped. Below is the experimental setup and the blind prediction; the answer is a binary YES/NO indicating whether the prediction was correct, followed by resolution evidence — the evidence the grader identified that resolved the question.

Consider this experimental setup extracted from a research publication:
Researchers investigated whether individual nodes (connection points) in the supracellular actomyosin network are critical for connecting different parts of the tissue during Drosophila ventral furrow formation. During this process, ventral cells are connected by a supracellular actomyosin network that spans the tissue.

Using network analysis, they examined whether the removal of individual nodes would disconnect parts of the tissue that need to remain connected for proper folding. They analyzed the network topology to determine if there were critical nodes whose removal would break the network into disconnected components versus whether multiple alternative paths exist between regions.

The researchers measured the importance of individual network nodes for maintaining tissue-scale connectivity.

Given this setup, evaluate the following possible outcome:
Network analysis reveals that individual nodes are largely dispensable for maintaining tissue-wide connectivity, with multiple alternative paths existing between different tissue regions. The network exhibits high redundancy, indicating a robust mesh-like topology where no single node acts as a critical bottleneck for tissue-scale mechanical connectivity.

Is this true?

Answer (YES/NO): YES